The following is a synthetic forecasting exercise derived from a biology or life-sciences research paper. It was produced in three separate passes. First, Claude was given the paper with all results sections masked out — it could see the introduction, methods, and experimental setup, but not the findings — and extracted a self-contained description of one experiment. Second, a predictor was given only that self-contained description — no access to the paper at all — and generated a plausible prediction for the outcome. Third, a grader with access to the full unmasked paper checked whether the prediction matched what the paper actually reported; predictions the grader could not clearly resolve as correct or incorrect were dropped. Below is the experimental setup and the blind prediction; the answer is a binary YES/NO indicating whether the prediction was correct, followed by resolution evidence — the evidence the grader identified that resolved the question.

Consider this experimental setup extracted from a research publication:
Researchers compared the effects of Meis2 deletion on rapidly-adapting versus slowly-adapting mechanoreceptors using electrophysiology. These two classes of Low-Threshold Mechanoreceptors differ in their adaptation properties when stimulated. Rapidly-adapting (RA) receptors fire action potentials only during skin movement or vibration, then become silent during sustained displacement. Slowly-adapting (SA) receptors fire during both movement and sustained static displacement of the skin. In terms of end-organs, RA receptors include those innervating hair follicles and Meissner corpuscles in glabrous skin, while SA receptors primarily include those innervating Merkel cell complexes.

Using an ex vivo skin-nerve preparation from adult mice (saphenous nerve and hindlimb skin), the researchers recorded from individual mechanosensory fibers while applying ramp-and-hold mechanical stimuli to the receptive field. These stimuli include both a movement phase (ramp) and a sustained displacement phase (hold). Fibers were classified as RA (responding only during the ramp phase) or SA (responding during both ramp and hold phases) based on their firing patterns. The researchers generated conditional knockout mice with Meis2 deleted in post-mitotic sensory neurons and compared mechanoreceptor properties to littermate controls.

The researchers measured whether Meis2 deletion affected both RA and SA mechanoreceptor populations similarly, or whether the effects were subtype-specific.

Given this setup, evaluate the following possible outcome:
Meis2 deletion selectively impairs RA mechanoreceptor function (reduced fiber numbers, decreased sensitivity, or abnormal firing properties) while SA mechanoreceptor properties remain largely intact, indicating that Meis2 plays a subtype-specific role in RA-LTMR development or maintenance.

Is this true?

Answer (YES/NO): NO